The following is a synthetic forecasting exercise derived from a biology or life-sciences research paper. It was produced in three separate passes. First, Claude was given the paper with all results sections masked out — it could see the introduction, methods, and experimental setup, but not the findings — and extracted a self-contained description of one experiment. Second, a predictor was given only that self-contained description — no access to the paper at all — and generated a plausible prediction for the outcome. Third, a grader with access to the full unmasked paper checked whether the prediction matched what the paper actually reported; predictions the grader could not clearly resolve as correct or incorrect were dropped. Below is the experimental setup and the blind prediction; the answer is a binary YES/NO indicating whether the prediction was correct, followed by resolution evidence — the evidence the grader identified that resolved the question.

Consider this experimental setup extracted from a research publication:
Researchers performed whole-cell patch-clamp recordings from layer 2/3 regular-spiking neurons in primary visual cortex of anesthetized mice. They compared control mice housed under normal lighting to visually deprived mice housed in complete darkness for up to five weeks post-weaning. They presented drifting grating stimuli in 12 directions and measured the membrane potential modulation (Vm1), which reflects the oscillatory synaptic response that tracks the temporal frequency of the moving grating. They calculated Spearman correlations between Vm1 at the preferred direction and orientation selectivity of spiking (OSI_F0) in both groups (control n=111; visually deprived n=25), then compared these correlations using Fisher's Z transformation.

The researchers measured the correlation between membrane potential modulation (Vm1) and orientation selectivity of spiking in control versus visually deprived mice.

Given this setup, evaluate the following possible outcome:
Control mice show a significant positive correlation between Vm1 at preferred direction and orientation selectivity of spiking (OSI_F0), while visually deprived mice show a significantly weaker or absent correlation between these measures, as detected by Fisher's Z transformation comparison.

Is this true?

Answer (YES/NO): NO